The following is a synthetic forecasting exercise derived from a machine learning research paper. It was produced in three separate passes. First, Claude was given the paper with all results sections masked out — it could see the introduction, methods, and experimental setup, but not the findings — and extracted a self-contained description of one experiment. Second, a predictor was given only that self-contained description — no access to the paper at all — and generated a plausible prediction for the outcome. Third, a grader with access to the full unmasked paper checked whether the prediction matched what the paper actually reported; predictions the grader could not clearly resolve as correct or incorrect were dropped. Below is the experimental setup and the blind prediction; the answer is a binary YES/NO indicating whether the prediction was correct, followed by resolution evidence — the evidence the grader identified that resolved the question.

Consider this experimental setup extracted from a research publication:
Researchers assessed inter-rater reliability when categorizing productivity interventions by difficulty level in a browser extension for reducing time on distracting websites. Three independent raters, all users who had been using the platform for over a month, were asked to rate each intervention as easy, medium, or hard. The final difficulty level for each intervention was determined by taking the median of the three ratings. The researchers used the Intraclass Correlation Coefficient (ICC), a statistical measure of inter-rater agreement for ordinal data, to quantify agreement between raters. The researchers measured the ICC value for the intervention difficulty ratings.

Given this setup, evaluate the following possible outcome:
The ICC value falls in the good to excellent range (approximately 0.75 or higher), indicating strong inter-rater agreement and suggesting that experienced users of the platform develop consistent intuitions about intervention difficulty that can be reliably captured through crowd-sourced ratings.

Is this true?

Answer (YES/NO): NO